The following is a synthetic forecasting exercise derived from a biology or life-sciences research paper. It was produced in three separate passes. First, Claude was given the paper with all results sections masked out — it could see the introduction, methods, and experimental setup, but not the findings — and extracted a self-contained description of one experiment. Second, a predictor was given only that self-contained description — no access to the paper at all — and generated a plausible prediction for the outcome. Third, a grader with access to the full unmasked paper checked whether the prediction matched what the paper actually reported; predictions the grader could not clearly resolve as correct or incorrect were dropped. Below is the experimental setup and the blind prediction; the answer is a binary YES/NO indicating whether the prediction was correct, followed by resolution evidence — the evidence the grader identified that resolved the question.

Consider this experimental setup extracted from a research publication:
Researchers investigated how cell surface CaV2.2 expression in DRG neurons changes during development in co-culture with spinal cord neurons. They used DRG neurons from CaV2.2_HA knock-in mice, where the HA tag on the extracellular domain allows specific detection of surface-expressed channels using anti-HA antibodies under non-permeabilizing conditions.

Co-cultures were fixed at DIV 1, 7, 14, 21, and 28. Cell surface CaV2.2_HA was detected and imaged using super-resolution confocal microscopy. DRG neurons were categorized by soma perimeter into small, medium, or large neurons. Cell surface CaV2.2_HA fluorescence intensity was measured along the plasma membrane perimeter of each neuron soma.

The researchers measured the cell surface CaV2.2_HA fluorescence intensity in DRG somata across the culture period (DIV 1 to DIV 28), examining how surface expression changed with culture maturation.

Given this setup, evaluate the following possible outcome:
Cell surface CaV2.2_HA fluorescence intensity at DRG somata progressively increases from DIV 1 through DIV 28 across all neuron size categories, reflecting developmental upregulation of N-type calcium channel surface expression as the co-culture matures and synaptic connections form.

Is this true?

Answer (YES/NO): NO